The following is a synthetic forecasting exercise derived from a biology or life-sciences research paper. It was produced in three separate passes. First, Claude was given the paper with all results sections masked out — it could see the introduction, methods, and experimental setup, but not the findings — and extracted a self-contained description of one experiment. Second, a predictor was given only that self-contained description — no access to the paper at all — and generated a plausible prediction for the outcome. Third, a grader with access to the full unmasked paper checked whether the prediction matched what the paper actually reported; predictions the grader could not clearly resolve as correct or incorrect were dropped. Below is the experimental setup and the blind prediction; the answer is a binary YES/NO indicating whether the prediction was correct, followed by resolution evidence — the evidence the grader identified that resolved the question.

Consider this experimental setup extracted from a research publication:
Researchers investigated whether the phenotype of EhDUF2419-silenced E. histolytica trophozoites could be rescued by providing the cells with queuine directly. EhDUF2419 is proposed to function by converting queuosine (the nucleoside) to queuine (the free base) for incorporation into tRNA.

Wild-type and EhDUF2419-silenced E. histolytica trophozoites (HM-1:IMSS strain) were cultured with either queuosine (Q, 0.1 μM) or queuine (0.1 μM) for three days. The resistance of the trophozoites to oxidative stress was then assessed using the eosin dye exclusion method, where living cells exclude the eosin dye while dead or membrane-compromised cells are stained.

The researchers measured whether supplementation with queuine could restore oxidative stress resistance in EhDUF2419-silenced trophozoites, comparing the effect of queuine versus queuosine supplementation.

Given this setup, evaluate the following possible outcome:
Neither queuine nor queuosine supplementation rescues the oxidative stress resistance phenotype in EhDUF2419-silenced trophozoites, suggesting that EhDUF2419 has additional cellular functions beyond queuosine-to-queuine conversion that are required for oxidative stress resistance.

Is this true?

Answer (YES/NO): NO